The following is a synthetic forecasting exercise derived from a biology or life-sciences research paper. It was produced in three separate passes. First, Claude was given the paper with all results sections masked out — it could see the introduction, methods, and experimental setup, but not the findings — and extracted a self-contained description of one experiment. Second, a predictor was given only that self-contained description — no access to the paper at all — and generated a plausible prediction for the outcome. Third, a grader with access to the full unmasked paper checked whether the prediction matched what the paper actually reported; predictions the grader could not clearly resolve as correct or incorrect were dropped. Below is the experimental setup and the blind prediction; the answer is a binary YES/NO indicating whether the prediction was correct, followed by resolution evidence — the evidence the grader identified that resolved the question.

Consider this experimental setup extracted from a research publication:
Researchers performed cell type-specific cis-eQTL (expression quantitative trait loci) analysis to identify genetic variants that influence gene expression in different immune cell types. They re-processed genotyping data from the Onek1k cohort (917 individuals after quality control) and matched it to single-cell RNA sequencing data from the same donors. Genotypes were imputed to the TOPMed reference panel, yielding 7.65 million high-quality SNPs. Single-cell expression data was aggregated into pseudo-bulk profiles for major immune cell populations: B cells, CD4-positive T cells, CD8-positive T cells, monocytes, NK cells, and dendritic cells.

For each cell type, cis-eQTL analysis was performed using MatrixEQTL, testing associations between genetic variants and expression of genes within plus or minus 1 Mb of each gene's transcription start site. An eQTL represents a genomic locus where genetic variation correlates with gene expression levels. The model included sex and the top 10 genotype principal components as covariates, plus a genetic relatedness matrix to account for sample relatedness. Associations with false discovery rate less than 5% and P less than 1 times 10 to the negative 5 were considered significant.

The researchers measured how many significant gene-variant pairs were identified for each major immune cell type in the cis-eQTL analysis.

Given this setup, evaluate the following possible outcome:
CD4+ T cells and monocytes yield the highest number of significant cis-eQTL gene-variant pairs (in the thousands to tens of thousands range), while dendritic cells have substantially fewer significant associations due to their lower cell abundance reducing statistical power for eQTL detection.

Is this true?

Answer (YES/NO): NO